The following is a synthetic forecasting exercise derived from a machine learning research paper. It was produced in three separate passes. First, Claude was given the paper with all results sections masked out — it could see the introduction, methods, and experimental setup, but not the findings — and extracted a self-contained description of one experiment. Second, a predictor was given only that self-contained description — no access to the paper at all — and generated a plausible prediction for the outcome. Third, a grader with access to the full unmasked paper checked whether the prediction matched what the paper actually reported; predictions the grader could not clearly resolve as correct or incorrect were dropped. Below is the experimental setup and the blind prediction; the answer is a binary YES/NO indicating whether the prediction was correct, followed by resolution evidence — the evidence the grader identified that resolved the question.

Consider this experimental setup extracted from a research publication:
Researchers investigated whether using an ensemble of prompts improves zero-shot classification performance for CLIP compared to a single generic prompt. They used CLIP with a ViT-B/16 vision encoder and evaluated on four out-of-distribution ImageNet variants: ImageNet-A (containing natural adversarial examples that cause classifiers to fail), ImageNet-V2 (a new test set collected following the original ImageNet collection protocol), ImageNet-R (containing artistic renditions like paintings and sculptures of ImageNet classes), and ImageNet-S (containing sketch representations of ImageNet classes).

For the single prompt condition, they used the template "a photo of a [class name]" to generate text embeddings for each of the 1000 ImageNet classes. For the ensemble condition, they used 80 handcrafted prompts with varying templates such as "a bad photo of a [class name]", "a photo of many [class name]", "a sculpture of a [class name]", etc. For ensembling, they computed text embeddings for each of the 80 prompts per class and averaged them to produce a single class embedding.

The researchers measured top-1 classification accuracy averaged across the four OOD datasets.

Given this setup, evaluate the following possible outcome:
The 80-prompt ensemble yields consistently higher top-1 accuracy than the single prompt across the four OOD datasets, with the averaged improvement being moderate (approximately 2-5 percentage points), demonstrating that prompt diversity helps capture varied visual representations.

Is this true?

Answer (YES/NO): YES